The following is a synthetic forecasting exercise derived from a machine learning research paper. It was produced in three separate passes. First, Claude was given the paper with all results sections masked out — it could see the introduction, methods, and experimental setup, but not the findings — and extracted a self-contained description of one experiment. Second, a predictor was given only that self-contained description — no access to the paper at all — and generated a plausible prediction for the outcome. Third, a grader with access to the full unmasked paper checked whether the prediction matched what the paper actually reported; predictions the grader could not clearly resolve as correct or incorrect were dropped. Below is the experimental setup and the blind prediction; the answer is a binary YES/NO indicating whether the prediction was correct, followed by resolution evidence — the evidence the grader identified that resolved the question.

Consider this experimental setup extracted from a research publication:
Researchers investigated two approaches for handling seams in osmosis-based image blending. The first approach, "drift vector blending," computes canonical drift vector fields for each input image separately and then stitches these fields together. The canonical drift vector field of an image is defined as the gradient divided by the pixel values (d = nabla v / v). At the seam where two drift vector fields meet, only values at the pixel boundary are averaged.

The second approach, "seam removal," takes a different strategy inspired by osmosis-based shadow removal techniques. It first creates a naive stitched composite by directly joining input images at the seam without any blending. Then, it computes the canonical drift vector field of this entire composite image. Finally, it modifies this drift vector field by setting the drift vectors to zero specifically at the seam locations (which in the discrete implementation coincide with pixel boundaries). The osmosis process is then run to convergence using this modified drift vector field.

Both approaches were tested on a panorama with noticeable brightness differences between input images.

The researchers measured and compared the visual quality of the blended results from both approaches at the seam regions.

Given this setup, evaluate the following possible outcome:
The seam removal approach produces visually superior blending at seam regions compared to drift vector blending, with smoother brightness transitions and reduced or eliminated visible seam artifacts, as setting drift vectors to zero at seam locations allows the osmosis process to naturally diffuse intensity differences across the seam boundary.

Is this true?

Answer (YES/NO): NO